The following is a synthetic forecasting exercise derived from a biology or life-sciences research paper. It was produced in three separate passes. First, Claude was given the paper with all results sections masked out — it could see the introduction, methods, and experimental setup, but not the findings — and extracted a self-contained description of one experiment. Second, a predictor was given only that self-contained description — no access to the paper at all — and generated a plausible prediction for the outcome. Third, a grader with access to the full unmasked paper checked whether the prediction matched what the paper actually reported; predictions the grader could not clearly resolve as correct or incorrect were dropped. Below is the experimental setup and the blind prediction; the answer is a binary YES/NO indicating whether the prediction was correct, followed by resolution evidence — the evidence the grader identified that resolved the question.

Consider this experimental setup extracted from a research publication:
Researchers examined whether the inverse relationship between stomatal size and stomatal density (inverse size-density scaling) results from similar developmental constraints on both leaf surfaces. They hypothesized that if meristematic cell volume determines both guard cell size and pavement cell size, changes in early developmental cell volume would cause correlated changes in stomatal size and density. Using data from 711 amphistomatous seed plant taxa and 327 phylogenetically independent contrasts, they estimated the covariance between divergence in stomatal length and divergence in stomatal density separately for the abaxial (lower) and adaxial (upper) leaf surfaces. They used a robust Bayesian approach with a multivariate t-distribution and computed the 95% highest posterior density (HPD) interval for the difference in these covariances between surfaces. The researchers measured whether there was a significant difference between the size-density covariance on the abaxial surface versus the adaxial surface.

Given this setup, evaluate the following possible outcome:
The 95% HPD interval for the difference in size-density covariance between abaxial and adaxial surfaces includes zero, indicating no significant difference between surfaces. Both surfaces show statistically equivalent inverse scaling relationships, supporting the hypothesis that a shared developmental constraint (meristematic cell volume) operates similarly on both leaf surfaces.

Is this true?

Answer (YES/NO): NO